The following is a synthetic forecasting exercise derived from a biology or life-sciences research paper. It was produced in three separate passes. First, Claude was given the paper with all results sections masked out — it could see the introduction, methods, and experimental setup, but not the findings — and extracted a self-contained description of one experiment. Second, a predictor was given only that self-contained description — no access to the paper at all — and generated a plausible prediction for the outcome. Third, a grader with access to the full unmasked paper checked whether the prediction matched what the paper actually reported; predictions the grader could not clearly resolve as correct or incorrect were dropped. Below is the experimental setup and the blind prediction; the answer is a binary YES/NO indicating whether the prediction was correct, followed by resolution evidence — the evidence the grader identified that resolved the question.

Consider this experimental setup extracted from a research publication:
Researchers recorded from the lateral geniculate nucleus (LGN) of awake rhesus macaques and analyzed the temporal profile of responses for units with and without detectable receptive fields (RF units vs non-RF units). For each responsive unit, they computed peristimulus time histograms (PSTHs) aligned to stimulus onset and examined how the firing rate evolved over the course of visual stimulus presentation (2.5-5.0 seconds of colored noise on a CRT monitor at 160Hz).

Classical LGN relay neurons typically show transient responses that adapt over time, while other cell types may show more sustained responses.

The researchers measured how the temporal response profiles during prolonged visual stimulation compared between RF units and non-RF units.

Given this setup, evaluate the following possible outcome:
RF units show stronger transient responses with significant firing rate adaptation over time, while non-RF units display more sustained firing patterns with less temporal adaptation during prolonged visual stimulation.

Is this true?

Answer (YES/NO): YES